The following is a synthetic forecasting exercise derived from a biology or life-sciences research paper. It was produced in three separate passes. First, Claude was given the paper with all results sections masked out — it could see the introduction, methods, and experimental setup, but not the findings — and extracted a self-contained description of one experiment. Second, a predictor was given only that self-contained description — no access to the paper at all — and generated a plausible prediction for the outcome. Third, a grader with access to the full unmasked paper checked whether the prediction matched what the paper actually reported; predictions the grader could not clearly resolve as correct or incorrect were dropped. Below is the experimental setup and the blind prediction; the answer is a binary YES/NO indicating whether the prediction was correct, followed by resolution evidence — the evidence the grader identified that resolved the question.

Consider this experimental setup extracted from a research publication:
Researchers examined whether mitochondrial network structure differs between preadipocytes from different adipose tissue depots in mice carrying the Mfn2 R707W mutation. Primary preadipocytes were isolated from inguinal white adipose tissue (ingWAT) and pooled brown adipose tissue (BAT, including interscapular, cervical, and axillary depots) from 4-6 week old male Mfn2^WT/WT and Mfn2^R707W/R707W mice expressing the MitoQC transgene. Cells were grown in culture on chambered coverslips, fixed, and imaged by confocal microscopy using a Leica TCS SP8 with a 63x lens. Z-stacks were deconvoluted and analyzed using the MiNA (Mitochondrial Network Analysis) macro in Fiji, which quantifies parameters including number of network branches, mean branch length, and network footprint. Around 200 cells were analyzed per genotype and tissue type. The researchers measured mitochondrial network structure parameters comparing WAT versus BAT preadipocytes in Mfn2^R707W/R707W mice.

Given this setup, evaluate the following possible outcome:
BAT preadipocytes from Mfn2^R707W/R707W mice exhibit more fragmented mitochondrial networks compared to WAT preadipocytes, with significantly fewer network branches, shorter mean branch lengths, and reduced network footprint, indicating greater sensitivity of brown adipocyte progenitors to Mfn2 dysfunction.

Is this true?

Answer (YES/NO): NO